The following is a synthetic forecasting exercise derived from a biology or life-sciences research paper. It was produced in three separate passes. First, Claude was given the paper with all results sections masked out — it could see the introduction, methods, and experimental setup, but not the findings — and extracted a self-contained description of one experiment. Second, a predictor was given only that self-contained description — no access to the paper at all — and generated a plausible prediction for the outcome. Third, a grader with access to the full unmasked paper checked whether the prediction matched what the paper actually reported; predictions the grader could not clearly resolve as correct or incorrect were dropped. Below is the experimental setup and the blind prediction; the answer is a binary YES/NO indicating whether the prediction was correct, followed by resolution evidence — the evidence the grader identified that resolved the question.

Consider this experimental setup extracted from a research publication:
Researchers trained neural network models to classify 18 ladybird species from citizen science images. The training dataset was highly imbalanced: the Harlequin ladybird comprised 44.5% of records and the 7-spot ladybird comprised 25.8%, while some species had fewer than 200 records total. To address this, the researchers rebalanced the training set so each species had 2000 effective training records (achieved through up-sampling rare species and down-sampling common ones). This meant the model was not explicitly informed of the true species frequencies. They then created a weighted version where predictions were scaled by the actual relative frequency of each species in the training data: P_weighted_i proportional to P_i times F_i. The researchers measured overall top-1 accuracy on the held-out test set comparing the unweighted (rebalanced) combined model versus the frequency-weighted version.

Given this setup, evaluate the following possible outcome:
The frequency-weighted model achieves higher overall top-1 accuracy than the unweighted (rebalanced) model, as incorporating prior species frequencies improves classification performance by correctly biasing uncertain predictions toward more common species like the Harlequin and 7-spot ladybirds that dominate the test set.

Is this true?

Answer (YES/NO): YES